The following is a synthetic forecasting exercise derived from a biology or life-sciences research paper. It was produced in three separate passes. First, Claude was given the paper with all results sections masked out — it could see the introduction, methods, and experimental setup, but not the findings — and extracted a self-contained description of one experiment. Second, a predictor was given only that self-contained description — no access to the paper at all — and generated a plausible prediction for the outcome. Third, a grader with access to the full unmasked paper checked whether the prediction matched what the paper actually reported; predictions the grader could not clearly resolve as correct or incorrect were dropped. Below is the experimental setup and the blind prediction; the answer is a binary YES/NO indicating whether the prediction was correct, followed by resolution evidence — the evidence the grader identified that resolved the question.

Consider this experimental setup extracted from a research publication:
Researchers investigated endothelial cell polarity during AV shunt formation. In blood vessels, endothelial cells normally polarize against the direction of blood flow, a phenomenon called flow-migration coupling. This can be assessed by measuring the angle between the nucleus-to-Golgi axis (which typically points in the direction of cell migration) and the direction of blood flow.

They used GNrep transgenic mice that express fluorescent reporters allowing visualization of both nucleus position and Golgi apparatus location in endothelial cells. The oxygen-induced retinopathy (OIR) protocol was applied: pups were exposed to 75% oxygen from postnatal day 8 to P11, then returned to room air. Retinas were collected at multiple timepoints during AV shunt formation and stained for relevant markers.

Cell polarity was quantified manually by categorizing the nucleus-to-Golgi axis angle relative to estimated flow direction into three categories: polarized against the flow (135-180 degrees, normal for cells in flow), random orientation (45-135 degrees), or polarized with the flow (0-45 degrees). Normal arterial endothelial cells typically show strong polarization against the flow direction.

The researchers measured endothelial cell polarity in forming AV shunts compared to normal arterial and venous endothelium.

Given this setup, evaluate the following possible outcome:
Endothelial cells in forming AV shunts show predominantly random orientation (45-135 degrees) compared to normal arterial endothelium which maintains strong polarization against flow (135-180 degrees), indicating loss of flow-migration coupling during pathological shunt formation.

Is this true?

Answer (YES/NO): NO